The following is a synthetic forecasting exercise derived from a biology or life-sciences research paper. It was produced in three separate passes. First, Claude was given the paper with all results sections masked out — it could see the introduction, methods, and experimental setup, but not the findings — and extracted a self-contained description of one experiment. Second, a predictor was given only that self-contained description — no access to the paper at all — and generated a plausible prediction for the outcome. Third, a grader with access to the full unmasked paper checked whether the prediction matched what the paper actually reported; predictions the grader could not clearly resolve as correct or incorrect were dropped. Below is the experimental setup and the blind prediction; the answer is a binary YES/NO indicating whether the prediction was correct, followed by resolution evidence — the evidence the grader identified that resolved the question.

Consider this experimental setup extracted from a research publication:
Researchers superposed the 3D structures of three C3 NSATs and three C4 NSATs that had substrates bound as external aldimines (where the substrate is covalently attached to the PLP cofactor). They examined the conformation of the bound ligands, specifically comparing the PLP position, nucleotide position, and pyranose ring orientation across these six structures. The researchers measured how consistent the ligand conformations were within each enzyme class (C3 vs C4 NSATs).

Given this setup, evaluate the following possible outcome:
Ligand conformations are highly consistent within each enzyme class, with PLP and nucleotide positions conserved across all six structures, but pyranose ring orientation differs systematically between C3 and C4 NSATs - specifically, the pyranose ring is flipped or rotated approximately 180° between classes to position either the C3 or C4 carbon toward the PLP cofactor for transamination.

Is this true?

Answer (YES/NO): NO